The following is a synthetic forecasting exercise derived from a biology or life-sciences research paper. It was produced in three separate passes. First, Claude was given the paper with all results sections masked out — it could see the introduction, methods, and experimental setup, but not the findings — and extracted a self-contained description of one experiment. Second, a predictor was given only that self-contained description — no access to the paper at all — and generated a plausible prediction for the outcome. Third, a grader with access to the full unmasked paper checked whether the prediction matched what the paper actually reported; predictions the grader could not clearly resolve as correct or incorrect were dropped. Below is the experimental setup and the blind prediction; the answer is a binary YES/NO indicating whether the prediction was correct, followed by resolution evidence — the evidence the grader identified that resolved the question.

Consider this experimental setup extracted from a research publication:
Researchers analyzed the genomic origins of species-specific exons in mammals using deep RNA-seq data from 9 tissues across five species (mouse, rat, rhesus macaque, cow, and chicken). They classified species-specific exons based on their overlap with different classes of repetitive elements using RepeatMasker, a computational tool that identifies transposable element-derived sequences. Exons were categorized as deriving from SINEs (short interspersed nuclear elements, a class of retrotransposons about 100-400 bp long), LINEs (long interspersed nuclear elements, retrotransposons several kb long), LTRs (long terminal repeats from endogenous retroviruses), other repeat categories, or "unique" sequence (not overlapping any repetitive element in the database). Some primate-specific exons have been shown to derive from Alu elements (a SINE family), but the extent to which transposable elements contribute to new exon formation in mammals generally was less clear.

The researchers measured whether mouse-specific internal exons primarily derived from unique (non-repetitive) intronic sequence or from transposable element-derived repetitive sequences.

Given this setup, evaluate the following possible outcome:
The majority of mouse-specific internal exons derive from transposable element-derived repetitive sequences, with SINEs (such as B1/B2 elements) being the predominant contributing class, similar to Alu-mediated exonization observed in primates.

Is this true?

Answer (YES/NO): NO